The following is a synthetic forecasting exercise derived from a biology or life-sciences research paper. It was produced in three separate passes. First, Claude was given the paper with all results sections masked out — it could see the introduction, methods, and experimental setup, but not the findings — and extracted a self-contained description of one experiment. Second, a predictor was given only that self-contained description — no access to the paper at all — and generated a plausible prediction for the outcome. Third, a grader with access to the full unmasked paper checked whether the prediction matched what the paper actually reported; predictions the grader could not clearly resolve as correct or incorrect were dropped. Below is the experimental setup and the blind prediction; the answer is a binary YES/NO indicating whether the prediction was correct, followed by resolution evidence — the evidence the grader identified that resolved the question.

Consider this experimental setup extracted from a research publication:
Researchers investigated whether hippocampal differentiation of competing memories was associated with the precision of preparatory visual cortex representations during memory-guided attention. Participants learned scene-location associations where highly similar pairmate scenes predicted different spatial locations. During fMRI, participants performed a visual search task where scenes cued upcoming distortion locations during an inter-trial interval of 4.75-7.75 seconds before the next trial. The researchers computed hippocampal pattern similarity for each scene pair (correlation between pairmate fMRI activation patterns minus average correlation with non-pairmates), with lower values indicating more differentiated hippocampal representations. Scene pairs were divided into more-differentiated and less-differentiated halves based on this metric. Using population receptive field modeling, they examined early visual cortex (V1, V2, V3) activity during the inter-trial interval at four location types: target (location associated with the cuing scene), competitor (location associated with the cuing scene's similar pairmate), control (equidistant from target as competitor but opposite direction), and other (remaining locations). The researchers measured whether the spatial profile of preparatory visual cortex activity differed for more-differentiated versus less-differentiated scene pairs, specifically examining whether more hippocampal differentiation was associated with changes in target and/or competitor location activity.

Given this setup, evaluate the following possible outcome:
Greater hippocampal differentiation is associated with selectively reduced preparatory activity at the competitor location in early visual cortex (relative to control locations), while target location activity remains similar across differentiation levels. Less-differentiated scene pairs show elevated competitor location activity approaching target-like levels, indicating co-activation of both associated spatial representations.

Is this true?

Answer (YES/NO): YES